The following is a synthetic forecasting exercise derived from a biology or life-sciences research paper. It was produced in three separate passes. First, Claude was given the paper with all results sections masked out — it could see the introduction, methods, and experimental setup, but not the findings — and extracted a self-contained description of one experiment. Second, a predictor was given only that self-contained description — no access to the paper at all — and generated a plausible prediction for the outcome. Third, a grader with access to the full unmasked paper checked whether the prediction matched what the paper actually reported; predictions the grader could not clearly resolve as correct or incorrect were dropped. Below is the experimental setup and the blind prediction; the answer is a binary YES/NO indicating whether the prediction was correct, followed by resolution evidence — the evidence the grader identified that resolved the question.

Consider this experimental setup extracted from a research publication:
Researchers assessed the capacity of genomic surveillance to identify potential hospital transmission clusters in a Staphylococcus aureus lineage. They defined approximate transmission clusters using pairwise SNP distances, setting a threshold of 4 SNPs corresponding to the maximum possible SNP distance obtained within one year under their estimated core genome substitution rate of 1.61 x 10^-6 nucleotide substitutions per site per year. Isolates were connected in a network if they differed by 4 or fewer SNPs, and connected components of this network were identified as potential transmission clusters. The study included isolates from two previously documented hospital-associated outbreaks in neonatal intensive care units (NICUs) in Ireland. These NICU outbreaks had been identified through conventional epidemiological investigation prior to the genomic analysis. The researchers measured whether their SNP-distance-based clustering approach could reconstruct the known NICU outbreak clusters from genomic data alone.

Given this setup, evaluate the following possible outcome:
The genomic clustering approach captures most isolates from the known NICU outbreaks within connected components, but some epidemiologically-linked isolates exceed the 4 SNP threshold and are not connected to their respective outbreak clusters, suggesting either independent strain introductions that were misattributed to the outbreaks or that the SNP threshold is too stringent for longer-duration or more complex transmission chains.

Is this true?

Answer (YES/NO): NO